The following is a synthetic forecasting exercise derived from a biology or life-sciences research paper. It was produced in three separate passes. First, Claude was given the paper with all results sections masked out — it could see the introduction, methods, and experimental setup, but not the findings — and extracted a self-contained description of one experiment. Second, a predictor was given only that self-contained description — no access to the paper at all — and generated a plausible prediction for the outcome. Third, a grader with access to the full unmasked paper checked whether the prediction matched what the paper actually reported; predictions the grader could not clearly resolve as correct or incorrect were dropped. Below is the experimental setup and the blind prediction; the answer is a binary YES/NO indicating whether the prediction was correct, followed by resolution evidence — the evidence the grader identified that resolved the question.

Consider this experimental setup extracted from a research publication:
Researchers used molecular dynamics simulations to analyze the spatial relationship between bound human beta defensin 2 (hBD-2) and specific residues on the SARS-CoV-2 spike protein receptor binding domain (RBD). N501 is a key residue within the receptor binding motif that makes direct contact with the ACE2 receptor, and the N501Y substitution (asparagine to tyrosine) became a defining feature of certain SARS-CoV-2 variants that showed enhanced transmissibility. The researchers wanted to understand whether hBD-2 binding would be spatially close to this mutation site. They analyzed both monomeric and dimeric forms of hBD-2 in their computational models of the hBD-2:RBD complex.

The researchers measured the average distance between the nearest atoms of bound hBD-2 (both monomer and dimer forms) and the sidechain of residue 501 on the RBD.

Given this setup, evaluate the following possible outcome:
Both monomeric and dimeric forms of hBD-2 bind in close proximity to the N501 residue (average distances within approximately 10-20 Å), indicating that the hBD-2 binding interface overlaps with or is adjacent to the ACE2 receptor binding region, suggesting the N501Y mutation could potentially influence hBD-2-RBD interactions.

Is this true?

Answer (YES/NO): NO